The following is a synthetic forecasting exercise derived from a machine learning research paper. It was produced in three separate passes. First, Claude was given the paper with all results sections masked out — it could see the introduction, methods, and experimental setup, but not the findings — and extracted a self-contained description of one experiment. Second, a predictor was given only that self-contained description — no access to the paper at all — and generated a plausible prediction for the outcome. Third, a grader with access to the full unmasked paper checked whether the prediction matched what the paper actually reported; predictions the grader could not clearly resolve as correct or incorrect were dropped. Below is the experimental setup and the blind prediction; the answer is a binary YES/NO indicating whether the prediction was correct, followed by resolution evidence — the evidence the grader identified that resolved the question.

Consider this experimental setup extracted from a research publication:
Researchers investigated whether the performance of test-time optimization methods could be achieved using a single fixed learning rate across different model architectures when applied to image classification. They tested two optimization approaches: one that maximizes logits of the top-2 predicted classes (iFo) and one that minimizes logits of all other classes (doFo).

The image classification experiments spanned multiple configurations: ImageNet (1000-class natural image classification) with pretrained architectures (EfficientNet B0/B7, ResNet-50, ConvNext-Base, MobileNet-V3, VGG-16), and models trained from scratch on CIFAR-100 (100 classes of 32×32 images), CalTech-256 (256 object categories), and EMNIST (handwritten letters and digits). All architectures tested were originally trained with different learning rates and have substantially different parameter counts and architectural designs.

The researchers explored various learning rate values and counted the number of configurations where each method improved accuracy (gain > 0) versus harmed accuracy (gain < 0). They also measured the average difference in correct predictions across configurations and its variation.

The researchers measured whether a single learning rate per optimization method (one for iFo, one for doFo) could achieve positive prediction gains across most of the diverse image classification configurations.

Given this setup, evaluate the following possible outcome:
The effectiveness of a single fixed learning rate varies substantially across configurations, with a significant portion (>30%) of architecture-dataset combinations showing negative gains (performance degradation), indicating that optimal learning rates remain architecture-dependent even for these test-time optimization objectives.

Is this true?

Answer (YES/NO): NO